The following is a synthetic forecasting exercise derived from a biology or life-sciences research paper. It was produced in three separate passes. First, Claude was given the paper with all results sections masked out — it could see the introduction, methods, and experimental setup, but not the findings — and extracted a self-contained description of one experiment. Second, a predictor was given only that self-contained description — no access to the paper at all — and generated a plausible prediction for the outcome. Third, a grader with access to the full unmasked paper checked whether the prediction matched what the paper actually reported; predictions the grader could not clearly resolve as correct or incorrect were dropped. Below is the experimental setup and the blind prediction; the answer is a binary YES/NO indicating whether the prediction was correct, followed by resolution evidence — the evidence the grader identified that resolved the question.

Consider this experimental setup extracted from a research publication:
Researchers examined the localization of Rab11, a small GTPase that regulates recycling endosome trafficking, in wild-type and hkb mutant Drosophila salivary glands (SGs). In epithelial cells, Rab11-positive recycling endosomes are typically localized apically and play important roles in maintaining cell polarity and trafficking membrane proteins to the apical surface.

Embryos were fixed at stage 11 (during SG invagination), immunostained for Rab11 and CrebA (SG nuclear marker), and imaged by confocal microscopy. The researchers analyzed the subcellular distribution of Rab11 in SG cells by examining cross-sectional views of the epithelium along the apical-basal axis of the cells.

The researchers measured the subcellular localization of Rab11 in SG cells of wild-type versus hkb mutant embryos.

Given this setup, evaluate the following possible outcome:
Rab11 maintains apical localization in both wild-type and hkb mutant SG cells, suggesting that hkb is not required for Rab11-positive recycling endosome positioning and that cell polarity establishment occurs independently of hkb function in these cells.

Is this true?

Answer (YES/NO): NO